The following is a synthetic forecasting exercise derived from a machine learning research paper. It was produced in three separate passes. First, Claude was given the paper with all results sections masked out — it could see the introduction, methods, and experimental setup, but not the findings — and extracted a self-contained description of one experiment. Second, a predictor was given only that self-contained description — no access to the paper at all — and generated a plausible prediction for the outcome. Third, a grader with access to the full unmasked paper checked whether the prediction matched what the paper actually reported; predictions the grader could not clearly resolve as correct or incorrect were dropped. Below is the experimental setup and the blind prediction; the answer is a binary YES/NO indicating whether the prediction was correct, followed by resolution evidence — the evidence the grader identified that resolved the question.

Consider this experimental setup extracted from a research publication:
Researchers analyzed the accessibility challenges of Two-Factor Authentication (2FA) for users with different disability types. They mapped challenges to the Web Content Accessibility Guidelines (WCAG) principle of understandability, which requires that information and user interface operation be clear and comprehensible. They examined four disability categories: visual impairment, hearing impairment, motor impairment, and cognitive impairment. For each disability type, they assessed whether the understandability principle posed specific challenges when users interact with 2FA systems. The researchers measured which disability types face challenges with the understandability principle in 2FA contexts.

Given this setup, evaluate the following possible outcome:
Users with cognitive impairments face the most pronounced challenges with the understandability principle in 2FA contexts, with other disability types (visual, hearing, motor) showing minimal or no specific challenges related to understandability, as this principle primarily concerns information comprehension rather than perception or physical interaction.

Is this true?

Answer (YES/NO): YES